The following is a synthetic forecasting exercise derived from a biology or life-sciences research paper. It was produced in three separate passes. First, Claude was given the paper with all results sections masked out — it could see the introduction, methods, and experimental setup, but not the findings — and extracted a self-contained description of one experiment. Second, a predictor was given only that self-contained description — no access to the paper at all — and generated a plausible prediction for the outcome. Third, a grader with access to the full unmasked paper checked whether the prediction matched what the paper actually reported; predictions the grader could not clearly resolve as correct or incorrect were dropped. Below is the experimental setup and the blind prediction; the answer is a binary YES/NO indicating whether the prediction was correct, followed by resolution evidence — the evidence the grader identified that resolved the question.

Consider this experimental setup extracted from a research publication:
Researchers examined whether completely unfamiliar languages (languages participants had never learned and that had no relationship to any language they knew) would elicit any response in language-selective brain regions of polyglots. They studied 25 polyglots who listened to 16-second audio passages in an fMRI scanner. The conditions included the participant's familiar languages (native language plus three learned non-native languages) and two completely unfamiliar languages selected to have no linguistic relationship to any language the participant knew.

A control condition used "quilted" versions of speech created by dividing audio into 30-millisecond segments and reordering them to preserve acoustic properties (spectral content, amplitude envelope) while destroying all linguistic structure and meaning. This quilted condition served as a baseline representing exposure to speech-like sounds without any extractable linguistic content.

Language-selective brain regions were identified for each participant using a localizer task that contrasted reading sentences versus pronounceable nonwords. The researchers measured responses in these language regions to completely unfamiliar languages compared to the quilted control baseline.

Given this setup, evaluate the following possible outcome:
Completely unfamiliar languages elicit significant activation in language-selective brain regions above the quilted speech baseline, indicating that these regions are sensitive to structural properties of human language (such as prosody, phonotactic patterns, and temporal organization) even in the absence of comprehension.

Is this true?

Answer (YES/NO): YES